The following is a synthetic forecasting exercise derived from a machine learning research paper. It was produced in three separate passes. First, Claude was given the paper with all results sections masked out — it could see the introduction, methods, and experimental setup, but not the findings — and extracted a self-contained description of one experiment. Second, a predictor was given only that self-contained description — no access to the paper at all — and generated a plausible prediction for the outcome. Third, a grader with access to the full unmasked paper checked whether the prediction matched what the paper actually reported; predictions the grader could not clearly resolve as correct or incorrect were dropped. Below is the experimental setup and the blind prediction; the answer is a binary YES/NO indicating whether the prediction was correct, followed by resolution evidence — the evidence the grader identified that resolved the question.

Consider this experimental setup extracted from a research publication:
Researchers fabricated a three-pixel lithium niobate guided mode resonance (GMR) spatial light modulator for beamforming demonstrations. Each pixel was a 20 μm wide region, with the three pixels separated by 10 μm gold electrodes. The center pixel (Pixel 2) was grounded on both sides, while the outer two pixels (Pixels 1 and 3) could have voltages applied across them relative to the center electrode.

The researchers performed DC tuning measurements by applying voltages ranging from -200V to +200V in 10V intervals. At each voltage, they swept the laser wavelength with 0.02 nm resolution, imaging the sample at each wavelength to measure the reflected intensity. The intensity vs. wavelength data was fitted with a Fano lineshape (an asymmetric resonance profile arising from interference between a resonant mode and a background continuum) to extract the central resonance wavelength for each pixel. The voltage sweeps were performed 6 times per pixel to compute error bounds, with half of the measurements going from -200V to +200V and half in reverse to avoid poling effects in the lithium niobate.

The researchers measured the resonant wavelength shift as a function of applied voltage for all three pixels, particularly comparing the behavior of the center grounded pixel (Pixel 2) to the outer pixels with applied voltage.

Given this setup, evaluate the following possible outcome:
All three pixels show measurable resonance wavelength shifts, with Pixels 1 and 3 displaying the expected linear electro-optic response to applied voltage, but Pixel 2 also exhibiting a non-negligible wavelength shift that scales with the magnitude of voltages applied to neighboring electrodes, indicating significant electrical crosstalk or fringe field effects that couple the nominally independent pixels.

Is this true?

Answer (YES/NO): NO